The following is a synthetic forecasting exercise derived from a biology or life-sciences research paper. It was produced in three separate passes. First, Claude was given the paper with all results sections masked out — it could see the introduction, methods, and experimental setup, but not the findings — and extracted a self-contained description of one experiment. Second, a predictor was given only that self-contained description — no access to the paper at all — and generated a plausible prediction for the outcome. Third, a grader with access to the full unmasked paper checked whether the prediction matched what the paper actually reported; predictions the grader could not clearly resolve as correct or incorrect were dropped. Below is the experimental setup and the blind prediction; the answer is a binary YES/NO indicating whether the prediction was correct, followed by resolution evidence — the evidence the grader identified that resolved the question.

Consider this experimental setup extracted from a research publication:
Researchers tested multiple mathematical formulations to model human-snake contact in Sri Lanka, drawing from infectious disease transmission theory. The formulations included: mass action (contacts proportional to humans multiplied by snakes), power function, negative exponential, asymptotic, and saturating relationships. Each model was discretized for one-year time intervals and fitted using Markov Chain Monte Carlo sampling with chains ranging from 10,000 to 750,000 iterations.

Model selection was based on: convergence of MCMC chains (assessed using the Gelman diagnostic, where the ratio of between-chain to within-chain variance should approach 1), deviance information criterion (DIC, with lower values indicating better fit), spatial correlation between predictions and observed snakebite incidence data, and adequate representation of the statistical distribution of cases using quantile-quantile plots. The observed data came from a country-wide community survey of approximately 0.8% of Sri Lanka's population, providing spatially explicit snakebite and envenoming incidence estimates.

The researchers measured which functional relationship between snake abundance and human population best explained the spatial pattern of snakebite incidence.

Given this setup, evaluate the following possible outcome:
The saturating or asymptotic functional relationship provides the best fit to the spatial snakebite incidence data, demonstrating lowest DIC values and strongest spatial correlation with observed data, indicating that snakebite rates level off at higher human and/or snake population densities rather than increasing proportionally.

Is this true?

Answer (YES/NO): NO